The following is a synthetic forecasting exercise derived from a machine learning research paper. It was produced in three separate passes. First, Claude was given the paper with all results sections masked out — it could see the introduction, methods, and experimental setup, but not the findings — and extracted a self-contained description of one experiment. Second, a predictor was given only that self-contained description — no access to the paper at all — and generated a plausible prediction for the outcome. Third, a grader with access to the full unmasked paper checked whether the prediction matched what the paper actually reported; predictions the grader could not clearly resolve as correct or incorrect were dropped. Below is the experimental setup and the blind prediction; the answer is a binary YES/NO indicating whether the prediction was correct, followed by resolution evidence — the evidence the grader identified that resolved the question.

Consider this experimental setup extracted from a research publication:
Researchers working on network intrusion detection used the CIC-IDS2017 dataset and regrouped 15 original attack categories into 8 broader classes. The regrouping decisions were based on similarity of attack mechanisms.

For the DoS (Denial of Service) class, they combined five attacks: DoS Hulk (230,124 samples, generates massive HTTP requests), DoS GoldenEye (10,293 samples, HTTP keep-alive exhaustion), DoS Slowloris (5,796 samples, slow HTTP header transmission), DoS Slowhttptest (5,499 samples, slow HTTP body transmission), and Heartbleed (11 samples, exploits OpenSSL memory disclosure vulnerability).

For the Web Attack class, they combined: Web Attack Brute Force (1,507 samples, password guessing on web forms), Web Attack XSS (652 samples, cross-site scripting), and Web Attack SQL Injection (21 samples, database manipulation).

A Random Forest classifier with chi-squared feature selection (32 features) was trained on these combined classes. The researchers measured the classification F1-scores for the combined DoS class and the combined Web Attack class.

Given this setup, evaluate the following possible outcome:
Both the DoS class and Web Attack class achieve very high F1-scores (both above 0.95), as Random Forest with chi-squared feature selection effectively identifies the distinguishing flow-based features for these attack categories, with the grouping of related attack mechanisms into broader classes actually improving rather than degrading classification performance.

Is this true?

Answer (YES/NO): YES